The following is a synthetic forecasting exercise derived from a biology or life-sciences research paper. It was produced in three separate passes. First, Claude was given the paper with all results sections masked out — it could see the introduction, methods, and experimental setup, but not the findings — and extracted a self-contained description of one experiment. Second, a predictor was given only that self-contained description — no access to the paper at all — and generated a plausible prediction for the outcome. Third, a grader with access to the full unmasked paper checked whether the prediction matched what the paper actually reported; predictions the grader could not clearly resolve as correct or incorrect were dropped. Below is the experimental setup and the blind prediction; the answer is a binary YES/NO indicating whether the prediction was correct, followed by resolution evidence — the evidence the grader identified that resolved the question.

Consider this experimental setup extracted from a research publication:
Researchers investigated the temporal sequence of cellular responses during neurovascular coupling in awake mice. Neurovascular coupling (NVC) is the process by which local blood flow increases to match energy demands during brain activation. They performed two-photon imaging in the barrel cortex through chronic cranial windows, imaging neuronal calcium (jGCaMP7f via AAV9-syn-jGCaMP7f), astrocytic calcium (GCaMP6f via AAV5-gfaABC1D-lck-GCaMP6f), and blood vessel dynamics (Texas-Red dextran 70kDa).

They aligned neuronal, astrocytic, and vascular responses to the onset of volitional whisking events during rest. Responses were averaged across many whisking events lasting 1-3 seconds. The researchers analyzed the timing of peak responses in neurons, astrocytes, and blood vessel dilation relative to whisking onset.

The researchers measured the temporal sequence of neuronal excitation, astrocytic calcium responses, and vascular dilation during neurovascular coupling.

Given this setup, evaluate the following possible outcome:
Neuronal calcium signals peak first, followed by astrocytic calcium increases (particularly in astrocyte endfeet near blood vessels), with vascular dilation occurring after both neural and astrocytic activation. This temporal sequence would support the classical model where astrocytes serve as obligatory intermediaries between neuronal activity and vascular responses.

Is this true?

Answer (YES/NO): YES